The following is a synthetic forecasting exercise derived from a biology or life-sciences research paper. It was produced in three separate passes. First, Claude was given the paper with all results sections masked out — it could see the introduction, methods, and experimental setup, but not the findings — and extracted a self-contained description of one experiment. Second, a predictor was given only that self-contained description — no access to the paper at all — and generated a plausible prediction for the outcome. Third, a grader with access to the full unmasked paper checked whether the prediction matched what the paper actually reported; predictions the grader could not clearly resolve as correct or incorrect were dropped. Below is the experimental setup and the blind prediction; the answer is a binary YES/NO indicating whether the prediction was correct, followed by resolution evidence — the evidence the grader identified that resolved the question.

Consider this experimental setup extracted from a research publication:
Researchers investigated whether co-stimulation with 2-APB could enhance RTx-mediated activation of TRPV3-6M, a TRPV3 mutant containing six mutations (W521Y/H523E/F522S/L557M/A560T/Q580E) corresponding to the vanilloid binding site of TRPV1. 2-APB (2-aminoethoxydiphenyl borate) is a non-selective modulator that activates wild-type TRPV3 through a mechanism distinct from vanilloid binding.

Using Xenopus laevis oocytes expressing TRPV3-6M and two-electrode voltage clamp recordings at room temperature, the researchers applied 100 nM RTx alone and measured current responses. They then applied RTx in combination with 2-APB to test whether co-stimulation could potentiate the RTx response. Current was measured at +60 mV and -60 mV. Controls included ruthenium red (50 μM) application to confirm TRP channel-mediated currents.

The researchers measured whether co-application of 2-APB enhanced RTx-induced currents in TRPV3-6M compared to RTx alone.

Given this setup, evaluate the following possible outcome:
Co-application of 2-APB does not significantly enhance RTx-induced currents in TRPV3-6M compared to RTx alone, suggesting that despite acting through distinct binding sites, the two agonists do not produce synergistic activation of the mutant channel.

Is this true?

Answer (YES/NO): NO